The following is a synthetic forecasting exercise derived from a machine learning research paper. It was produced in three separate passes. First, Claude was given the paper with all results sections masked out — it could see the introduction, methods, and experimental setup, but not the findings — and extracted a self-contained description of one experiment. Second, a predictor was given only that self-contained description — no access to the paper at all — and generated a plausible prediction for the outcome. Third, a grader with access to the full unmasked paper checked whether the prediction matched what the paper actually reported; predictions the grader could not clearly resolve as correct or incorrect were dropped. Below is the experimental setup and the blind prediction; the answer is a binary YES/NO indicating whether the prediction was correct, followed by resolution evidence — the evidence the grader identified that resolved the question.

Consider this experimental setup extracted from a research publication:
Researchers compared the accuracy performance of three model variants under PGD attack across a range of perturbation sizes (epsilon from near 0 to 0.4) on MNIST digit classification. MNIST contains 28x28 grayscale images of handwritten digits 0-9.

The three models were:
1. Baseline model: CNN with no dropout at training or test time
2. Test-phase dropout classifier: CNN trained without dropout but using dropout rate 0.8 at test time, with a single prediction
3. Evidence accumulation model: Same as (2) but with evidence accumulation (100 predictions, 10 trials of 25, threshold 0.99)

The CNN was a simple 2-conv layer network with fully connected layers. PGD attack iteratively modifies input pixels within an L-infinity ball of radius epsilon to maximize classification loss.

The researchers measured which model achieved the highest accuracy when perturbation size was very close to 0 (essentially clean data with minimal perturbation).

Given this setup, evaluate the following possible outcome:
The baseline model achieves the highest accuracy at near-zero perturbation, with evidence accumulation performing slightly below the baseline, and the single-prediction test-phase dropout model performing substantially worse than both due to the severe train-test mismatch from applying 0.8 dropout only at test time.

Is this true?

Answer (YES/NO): YES